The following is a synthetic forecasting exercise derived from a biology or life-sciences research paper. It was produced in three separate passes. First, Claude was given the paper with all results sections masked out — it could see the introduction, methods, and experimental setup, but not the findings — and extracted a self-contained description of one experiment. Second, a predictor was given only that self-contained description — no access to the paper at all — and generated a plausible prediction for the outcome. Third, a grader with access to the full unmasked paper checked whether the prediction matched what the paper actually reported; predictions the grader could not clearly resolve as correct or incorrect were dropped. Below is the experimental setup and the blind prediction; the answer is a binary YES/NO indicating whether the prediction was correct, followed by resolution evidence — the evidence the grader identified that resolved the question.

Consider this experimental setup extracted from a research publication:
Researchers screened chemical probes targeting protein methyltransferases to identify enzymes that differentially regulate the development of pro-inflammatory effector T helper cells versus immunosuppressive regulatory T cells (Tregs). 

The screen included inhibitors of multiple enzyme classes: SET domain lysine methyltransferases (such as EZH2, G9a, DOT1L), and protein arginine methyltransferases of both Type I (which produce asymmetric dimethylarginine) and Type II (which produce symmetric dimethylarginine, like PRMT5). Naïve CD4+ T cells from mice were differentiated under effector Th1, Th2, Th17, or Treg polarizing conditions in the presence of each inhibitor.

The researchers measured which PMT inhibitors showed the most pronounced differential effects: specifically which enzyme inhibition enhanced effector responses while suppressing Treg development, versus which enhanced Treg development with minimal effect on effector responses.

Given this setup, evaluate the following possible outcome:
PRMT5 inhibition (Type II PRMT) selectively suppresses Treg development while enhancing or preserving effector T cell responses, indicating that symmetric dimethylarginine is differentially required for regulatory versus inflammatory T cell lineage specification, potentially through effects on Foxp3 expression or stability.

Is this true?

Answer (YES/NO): NO